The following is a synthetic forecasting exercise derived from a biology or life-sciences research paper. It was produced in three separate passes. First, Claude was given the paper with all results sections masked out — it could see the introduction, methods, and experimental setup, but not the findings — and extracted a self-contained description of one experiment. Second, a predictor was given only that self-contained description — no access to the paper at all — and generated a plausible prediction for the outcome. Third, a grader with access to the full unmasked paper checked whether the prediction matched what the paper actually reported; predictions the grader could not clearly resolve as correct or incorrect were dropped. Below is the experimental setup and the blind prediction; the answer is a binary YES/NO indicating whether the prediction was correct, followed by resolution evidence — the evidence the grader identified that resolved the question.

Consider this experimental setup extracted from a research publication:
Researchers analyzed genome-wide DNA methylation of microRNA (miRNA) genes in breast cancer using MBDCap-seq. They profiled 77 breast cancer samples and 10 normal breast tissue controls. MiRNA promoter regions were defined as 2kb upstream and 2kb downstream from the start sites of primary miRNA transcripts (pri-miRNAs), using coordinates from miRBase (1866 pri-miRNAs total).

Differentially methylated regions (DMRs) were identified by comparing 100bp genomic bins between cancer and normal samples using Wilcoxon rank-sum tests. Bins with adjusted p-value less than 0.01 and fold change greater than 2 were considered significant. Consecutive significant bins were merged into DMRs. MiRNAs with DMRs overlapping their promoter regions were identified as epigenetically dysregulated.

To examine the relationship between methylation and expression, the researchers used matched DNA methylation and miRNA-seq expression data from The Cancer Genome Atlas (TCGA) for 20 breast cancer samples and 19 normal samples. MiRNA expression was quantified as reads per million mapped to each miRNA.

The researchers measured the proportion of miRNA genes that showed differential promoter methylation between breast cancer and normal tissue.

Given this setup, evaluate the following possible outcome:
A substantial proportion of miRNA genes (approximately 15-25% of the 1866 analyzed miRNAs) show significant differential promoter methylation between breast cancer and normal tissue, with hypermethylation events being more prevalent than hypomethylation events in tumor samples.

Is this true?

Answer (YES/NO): NO